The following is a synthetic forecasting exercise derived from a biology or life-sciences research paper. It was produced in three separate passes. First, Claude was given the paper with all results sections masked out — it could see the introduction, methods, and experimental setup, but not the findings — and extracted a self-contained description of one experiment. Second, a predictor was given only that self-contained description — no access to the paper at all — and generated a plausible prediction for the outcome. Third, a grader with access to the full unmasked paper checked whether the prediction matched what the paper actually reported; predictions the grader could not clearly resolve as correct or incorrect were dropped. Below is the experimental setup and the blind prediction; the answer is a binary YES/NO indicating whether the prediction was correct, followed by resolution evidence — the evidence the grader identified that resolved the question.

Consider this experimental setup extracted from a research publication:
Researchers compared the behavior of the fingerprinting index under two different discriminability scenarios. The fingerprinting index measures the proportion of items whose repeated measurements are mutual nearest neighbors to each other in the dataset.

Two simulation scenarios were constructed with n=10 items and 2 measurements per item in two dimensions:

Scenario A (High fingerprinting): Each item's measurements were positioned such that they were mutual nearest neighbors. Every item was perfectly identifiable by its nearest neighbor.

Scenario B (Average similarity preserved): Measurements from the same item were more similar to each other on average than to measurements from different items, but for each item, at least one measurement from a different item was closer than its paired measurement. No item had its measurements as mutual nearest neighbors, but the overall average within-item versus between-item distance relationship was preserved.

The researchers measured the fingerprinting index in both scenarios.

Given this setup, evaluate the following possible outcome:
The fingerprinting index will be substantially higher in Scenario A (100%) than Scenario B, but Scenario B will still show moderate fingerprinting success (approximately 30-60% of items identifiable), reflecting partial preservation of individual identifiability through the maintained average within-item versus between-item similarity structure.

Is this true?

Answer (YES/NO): NO